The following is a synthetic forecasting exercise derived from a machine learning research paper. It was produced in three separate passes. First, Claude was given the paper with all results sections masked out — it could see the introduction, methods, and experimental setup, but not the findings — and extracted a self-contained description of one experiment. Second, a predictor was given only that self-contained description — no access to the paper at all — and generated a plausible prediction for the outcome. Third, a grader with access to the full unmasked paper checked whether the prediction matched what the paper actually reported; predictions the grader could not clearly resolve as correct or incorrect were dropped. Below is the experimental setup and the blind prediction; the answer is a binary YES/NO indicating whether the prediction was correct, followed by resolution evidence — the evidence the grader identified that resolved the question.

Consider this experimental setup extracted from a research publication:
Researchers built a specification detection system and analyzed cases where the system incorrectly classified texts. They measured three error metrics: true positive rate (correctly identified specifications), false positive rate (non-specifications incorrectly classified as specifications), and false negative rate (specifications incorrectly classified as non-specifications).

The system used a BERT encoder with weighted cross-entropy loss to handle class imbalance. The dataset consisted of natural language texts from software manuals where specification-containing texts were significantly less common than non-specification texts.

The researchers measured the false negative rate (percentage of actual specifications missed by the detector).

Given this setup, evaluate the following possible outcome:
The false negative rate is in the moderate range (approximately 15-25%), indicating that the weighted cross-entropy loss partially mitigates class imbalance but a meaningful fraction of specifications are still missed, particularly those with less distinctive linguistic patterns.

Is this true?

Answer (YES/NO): YES